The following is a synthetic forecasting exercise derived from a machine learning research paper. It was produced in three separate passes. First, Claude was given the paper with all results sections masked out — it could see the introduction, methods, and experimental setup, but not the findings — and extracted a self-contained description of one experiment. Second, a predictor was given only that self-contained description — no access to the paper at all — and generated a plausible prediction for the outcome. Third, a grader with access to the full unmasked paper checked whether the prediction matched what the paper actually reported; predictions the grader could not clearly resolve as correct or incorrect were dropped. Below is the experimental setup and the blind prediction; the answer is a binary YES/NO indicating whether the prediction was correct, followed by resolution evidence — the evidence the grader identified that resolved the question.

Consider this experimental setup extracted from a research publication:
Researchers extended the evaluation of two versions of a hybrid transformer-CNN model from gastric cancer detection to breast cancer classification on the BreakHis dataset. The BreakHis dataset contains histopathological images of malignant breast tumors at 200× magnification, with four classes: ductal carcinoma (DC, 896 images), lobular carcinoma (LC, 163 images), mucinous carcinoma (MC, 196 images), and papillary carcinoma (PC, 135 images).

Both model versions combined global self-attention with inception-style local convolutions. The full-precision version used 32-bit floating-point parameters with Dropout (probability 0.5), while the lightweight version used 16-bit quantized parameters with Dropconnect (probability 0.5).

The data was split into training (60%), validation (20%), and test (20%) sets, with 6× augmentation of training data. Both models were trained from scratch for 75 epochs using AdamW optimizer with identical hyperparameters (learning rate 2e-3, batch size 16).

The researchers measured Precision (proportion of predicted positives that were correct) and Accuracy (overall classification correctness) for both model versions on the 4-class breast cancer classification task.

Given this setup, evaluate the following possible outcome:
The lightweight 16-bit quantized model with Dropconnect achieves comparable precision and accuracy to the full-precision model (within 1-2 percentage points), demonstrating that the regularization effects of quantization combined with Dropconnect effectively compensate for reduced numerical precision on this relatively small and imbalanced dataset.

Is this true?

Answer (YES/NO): YES